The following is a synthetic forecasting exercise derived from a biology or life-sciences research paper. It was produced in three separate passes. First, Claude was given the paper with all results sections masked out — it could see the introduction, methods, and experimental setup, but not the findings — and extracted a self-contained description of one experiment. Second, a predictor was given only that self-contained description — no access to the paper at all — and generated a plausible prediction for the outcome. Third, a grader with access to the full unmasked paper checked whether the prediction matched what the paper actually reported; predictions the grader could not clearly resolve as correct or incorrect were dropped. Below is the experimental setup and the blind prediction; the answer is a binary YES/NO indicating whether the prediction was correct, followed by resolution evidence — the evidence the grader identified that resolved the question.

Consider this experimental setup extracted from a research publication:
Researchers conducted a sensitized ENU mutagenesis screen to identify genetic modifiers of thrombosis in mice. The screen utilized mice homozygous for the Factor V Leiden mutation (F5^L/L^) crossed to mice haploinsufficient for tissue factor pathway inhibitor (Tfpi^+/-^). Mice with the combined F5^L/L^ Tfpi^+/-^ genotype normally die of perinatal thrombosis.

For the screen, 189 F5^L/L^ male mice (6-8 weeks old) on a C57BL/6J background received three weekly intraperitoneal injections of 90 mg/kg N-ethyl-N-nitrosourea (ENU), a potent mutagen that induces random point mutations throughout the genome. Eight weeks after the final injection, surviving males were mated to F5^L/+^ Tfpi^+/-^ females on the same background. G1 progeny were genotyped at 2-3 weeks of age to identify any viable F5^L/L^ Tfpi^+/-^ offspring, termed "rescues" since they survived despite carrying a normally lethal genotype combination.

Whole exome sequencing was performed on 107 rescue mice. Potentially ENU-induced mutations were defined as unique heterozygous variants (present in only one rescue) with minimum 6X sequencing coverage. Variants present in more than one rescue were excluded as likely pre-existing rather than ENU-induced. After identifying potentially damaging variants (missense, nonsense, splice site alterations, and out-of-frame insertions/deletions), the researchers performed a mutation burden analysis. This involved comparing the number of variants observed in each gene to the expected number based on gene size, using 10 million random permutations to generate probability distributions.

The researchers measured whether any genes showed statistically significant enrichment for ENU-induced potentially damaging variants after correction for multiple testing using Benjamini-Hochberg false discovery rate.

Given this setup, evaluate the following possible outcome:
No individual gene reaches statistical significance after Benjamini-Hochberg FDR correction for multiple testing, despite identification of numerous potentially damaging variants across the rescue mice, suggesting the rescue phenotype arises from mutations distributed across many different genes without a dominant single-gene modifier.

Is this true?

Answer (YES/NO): NO